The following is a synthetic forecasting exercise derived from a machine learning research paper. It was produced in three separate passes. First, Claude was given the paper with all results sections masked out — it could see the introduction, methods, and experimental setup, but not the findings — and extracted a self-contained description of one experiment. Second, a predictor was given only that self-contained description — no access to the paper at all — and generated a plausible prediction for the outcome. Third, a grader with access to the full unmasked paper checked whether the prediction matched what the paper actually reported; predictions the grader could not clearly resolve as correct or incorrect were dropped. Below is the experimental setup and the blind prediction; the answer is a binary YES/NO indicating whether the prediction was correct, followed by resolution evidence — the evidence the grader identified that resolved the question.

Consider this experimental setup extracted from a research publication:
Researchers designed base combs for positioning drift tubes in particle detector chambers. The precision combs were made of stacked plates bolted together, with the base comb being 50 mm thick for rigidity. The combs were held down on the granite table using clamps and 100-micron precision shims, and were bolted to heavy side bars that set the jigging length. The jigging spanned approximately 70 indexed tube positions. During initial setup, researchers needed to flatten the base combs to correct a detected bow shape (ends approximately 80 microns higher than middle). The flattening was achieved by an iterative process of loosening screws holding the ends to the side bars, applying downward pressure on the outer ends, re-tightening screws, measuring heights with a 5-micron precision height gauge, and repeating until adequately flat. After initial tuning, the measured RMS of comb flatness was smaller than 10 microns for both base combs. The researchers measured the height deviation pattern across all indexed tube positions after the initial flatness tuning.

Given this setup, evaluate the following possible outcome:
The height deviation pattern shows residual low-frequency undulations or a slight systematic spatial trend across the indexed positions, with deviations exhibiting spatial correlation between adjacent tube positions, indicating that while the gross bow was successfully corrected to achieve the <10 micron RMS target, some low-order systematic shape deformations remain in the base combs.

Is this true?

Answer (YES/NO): YES